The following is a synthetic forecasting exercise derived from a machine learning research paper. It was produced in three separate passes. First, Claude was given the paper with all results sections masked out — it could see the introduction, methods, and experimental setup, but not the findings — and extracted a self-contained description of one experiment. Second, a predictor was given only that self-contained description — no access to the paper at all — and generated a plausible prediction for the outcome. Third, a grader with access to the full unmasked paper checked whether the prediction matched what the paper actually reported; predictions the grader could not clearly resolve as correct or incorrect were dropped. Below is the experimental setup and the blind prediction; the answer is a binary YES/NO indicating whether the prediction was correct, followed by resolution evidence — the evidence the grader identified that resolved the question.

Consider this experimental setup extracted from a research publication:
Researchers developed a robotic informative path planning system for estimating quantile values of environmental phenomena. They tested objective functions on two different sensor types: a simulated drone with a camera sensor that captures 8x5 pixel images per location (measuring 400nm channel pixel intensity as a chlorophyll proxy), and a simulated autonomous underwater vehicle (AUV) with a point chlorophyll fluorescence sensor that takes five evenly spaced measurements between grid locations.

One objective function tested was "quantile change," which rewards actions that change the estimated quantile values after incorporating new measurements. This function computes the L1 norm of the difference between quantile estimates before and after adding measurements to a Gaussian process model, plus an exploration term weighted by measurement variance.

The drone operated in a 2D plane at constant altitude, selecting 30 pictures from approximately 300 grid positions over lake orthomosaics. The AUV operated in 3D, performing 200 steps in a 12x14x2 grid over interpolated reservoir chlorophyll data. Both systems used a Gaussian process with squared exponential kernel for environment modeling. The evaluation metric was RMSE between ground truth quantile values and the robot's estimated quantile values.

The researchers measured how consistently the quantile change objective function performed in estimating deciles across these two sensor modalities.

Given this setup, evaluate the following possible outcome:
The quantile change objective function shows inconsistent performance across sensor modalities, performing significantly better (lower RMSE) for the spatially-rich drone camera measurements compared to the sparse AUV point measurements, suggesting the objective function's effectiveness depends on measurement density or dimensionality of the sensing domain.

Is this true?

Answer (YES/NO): YES